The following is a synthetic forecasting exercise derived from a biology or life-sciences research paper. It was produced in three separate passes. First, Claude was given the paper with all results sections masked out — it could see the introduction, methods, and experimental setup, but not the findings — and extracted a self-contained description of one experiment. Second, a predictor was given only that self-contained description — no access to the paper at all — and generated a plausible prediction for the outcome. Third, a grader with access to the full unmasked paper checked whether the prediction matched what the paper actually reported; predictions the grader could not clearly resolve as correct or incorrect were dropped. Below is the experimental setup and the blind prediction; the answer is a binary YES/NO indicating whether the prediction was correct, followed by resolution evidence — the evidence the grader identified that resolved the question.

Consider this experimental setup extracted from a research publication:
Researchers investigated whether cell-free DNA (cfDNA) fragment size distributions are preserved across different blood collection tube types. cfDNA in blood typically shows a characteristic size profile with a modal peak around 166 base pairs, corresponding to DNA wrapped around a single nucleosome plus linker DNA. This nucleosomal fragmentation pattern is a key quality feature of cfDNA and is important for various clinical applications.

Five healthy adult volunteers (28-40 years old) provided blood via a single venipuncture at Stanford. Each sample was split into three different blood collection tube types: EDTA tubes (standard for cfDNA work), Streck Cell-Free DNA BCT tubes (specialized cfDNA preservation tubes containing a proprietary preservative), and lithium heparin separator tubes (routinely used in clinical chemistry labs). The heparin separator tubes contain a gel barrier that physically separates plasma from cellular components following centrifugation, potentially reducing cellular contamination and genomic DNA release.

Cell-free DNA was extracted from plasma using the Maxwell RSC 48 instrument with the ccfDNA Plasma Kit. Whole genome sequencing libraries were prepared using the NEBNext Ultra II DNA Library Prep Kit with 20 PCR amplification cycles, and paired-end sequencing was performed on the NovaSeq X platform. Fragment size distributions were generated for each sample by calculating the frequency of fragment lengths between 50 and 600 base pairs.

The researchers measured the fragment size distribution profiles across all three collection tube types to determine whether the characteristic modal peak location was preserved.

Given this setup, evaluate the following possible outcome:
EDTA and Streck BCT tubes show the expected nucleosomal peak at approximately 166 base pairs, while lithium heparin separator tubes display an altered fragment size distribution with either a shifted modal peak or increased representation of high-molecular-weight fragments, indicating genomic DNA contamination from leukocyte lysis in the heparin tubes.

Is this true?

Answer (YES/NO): NO